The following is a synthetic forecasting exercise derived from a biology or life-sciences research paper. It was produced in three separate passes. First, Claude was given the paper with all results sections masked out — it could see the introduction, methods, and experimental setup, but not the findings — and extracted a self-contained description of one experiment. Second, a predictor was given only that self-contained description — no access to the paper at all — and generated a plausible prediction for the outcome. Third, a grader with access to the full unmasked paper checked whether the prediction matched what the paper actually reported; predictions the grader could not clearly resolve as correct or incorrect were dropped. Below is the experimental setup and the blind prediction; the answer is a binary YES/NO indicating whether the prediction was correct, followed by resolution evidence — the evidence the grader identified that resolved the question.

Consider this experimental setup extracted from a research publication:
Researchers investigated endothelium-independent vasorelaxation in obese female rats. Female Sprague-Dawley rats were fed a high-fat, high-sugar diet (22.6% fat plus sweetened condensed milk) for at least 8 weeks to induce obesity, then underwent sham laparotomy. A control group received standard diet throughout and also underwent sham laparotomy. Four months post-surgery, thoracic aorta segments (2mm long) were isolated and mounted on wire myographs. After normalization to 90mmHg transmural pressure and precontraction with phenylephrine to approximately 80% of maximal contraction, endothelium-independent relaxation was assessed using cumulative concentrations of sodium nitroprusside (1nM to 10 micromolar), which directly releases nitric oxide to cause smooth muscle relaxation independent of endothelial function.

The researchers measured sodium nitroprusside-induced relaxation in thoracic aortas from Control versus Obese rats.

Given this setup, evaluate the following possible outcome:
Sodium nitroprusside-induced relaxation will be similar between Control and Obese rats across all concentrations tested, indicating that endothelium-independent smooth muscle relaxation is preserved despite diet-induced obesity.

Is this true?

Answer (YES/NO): YES